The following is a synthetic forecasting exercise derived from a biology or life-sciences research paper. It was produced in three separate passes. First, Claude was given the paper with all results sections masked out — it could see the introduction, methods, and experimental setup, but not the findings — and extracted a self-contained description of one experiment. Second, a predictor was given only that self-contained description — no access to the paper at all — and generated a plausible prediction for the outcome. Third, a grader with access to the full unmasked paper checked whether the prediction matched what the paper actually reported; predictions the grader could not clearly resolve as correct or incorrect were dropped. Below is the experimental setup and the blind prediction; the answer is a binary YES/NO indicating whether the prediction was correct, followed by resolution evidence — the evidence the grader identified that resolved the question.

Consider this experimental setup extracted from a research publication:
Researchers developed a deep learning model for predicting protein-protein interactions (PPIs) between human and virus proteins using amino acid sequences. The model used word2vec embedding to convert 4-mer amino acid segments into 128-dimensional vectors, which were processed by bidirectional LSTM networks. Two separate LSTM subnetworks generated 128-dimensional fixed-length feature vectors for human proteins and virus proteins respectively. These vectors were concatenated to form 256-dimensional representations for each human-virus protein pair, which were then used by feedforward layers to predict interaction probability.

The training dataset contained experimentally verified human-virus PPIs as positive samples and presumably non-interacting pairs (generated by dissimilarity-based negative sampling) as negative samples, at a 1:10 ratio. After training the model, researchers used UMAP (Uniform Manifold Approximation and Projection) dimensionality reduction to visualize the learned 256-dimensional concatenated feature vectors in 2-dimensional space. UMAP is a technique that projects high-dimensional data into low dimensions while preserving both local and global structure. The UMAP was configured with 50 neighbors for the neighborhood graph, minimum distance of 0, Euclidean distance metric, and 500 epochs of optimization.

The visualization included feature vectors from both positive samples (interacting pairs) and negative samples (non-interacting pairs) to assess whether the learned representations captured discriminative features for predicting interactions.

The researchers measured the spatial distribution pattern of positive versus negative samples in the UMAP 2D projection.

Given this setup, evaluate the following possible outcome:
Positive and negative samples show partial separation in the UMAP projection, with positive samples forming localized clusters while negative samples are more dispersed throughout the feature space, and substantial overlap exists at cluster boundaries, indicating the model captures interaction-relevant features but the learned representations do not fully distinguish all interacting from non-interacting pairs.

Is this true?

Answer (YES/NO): NO